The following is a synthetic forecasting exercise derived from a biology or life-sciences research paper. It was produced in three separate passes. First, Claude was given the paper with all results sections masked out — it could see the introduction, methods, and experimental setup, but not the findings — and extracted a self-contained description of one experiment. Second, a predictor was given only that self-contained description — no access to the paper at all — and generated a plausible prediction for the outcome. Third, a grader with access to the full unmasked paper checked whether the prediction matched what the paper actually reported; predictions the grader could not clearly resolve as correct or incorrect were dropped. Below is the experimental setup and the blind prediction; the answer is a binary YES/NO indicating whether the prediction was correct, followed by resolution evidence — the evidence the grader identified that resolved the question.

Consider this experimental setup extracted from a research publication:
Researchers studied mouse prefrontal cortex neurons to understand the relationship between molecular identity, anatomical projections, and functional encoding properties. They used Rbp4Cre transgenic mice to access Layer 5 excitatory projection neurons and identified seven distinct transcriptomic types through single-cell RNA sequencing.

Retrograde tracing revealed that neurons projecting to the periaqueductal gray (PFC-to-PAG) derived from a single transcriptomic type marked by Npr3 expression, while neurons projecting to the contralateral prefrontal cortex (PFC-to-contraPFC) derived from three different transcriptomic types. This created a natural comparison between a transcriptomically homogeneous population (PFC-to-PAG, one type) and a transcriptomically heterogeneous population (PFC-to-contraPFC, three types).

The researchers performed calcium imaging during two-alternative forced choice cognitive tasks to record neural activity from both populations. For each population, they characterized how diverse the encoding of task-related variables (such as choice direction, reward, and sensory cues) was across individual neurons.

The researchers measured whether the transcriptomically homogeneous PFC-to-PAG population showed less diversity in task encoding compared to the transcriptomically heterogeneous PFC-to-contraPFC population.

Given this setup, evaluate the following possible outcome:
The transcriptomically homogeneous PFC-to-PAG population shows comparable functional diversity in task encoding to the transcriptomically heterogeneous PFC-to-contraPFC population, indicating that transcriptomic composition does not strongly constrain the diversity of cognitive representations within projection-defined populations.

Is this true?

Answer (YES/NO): YES